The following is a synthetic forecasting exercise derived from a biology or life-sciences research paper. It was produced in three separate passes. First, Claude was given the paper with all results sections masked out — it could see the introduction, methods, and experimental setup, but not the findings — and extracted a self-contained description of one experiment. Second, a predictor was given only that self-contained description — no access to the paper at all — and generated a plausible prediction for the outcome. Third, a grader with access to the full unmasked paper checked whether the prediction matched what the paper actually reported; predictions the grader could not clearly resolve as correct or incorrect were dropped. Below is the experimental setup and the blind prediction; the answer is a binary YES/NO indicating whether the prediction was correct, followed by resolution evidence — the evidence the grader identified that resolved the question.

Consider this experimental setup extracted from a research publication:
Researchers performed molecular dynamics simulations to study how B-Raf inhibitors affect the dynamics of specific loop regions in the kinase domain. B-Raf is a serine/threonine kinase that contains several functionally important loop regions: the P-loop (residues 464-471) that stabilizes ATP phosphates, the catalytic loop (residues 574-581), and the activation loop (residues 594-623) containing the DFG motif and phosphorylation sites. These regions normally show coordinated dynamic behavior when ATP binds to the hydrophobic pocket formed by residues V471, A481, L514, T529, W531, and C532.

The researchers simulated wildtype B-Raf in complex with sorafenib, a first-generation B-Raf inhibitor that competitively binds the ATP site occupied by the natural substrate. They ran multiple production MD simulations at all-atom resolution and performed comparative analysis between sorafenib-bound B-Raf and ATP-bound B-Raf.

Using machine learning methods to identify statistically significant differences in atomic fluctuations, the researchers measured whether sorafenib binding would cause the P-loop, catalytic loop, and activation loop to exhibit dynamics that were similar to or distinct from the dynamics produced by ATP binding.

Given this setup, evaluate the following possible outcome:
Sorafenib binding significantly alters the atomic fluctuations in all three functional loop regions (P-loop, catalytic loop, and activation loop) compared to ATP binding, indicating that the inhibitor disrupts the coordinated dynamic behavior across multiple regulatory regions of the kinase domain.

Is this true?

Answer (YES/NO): NO